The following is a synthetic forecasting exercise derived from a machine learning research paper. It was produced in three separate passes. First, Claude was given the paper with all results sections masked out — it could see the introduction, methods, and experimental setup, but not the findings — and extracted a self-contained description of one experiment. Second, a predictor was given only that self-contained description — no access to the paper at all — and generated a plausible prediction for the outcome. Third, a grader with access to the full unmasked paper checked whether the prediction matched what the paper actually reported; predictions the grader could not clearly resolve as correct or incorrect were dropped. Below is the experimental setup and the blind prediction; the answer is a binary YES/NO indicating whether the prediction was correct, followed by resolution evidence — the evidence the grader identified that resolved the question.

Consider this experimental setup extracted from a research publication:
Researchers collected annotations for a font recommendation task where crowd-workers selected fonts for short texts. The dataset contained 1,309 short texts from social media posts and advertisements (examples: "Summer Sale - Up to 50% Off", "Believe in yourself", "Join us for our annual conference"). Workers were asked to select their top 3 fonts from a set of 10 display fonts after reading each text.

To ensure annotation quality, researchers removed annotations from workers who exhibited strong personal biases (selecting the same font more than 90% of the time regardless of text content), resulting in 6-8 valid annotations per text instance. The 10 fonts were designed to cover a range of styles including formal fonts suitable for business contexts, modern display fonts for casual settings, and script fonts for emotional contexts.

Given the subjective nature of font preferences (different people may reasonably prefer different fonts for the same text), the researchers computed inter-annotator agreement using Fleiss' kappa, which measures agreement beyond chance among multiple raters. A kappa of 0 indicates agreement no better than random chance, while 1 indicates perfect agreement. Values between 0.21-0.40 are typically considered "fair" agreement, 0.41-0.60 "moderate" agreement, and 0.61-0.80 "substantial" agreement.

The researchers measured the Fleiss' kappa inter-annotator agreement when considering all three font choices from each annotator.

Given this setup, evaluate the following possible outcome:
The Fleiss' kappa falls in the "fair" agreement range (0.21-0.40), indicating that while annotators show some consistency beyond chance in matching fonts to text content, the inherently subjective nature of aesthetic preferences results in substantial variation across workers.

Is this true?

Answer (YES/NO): YES